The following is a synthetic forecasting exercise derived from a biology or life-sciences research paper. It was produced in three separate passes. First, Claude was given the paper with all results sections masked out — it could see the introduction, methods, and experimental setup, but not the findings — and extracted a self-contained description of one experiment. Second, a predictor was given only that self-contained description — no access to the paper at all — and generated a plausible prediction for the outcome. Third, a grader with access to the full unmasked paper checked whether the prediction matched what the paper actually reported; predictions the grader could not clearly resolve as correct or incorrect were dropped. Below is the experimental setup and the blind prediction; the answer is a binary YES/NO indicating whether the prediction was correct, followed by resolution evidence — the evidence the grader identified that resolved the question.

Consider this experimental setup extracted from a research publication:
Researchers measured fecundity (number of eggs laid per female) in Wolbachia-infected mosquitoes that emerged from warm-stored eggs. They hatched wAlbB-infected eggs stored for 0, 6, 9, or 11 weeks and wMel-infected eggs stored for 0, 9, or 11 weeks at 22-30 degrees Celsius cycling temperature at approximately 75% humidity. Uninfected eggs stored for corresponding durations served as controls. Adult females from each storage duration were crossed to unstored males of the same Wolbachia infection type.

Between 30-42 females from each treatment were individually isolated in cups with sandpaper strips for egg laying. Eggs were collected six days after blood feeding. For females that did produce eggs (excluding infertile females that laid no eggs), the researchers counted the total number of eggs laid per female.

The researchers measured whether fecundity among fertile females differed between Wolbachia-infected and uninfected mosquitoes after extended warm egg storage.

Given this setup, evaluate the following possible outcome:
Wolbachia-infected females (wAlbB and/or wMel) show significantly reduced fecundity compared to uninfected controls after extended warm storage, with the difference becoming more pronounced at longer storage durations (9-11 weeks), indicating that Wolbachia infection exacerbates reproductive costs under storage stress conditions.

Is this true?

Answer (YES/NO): YES